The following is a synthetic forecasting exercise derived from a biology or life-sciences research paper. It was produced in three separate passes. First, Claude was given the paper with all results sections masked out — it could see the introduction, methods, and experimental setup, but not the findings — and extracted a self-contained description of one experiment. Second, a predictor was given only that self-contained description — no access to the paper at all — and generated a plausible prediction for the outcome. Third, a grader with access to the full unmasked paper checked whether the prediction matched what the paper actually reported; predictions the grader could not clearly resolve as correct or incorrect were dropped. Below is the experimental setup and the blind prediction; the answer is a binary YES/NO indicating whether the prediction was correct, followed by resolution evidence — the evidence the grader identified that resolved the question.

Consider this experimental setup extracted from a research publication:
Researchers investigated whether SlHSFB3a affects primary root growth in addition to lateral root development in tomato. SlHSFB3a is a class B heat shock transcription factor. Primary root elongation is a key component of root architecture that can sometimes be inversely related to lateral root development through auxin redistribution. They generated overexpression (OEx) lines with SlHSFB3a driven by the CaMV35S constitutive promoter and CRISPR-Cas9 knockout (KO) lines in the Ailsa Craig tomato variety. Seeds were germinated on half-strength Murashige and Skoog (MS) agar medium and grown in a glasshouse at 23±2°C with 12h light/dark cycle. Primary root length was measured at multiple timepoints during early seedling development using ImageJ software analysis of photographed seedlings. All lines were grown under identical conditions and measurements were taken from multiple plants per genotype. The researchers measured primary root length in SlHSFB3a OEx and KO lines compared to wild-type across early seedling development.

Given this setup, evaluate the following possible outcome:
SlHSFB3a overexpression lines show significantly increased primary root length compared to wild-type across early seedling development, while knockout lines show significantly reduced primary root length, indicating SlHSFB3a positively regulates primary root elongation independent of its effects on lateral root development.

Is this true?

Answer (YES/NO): NO